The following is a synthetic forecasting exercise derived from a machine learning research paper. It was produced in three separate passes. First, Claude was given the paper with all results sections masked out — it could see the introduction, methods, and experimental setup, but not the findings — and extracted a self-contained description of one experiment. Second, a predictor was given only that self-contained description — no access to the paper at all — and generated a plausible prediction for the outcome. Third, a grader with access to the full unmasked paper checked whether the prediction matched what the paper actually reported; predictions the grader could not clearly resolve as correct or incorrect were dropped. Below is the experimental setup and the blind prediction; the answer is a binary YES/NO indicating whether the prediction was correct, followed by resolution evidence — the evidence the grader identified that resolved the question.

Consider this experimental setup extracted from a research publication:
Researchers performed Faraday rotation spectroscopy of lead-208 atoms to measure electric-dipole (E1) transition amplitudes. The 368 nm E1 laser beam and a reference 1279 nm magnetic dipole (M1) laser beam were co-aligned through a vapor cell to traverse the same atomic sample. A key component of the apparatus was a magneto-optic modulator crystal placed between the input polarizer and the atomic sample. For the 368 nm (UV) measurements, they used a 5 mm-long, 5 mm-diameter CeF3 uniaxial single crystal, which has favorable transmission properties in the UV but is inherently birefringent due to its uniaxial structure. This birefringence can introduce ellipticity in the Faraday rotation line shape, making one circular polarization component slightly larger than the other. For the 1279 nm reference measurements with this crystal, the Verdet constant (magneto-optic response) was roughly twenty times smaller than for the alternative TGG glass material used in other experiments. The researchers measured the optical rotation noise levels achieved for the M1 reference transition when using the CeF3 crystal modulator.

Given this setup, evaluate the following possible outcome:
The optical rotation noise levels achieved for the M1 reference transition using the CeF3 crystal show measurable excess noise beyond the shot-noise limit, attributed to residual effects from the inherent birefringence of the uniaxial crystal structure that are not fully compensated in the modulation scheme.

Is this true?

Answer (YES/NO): NO